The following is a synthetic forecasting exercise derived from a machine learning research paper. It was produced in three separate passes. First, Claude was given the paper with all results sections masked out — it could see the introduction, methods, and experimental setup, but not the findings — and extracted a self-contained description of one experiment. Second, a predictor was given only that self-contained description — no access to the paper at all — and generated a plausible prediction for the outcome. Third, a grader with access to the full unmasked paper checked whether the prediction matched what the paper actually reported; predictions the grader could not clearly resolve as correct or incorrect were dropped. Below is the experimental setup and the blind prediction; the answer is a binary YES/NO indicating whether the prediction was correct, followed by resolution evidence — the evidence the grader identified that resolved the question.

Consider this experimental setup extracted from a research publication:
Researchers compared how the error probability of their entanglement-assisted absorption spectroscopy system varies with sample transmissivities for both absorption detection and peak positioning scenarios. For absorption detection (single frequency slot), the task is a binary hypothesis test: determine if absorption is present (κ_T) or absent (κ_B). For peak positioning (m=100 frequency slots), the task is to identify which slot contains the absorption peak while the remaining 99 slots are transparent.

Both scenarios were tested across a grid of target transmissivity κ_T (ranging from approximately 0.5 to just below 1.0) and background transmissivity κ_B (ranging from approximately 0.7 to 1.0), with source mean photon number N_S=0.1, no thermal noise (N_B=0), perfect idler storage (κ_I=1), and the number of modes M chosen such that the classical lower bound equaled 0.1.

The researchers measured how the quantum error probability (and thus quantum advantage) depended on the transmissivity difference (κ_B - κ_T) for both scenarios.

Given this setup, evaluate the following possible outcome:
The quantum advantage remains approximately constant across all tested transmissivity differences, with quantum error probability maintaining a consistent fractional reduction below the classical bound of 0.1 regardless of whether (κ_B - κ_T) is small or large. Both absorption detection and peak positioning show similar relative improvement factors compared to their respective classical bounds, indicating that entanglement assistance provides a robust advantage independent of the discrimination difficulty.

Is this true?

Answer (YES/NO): NO